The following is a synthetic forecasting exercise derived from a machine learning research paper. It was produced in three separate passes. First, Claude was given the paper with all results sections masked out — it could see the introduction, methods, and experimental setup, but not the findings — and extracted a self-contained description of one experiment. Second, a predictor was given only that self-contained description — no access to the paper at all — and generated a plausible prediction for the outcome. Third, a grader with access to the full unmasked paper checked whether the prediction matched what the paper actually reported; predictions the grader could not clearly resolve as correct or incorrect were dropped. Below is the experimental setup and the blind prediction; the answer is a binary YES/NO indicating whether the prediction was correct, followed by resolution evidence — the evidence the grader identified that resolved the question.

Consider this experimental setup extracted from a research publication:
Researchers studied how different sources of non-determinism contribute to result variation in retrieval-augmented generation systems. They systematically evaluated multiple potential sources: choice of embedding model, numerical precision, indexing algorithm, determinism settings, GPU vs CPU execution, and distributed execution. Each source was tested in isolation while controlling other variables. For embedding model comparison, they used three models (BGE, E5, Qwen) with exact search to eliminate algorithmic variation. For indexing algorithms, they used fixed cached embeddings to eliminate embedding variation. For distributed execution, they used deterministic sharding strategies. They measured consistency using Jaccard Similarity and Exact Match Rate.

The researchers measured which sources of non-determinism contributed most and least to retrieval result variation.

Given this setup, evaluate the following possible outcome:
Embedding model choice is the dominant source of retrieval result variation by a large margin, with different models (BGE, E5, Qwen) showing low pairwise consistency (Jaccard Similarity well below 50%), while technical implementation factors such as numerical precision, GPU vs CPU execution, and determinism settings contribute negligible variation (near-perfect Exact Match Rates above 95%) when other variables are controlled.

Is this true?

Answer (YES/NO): NO